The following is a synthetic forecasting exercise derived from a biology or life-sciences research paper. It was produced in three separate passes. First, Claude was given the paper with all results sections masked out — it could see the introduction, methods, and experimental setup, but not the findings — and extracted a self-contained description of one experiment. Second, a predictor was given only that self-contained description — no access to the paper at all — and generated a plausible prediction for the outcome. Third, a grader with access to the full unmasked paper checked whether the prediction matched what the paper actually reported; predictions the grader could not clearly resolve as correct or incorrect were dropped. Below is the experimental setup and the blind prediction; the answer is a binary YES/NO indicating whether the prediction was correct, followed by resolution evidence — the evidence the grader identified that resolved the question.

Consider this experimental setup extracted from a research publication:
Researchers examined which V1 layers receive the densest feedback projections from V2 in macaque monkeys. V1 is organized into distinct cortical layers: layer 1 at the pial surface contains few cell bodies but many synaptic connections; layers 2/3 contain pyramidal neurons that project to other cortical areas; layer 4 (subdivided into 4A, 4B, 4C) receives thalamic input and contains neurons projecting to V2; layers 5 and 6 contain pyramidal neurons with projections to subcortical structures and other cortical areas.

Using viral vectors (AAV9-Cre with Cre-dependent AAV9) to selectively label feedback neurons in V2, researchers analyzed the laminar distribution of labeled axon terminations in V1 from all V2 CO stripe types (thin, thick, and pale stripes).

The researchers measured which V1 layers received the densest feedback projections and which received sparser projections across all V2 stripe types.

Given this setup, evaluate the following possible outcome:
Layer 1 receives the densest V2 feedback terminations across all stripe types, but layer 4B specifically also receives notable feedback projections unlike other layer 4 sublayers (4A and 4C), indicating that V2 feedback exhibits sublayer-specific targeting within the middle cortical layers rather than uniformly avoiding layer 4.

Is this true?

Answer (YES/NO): YES